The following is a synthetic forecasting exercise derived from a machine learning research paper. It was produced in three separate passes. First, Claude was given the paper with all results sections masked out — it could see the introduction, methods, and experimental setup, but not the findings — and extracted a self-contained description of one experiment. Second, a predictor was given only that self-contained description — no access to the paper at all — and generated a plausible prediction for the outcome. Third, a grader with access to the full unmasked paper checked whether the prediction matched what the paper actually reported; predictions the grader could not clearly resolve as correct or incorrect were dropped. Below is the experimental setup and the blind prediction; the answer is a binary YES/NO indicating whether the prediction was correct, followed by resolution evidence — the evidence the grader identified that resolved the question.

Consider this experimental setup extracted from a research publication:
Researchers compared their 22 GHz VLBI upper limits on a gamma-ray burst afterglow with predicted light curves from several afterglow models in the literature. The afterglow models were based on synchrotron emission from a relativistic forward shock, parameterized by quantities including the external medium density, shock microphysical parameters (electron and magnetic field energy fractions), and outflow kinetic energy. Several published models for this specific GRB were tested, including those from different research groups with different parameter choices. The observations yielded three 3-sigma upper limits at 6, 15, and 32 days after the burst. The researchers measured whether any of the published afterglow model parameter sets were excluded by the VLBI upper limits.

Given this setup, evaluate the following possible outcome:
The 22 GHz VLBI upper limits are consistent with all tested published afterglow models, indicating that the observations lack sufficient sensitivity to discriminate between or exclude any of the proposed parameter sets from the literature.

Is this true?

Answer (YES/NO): NO